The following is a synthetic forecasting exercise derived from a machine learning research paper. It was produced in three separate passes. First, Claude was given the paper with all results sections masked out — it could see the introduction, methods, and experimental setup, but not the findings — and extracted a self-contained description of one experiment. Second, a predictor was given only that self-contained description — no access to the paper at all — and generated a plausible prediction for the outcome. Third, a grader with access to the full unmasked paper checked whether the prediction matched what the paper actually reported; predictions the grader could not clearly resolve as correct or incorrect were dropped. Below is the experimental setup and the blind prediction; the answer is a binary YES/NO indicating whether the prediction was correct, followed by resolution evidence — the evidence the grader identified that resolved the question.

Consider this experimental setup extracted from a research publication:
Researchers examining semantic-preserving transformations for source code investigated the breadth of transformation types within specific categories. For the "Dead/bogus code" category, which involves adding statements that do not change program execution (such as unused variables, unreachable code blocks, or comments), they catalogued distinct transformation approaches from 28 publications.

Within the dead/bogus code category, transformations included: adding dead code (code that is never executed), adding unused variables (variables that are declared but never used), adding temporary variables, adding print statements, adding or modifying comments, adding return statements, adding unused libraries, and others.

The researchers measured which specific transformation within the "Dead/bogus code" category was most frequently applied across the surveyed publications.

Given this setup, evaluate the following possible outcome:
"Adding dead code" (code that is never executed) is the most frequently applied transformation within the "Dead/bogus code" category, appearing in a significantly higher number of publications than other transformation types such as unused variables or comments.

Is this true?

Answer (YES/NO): NO